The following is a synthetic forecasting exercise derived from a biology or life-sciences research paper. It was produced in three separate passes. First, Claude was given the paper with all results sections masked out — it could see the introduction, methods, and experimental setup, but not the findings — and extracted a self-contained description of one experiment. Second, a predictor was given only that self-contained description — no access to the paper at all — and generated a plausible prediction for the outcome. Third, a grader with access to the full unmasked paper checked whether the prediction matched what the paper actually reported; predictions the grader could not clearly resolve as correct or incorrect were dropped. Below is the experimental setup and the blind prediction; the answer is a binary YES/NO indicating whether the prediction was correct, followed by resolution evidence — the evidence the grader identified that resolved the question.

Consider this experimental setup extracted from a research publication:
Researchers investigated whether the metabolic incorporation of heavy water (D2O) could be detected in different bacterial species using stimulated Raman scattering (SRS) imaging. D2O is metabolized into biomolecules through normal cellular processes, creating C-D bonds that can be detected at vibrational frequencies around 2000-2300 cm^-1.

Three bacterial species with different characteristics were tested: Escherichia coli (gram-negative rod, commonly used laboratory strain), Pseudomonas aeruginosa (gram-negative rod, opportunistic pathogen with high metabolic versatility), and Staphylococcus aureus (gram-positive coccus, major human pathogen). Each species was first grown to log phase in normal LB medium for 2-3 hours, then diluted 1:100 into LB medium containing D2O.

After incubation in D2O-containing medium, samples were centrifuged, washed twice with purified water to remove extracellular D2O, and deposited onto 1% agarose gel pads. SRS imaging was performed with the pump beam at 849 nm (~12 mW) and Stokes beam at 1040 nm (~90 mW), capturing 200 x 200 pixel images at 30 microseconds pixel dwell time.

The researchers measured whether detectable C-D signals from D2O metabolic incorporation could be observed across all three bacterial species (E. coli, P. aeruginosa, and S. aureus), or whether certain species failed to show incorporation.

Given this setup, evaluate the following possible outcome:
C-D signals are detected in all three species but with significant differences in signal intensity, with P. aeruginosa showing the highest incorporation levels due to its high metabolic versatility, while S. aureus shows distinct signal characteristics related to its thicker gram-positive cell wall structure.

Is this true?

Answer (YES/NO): NO